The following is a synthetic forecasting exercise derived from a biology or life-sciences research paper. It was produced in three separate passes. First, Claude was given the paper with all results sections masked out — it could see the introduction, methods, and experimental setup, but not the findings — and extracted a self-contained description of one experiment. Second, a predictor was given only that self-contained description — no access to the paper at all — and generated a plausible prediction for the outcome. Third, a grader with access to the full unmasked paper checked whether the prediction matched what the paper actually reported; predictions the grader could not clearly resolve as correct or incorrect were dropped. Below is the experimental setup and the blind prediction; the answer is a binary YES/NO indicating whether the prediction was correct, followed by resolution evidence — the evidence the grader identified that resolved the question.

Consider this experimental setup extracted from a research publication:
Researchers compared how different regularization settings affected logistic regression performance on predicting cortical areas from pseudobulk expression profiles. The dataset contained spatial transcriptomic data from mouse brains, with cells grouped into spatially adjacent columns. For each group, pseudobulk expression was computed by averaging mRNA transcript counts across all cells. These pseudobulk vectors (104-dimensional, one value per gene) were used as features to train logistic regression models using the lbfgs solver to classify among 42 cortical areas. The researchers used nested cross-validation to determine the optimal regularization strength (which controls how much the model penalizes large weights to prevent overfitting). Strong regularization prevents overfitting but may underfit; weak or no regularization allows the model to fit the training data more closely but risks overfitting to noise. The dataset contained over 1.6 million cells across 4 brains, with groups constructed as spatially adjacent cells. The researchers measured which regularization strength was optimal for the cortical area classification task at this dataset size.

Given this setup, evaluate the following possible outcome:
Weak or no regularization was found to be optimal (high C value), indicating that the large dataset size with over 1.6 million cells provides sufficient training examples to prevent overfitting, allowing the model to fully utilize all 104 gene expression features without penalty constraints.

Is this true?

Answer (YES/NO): YES